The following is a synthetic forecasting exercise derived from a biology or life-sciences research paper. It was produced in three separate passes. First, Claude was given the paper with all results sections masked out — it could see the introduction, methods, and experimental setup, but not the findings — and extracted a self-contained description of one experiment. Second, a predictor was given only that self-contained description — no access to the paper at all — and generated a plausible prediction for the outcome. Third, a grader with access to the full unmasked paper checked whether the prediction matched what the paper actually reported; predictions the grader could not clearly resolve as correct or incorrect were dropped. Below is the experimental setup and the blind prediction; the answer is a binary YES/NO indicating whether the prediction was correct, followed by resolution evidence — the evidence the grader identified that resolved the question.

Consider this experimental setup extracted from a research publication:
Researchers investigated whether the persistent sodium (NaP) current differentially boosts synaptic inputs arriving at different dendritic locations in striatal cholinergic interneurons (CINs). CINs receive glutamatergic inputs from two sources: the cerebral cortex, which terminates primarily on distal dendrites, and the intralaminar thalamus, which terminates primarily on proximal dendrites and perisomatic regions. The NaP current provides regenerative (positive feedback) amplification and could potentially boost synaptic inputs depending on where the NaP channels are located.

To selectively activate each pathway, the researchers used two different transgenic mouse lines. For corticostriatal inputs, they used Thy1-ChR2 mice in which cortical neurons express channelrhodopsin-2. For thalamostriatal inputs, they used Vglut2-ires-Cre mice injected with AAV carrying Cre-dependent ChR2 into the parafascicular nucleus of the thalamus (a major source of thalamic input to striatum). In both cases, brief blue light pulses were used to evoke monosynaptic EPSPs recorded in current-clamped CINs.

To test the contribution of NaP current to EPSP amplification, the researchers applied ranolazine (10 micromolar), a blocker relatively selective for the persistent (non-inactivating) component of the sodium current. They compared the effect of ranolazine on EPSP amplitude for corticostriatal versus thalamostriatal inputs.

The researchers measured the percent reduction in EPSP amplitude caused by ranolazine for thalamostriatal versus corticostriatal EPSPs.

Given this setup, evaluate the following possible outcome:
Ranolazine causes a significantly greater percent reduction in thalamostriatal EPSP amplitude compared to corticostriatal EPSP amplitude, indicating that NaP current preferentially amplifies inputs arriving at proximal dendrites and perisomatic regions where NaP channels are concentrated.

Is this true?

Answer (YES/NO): YES